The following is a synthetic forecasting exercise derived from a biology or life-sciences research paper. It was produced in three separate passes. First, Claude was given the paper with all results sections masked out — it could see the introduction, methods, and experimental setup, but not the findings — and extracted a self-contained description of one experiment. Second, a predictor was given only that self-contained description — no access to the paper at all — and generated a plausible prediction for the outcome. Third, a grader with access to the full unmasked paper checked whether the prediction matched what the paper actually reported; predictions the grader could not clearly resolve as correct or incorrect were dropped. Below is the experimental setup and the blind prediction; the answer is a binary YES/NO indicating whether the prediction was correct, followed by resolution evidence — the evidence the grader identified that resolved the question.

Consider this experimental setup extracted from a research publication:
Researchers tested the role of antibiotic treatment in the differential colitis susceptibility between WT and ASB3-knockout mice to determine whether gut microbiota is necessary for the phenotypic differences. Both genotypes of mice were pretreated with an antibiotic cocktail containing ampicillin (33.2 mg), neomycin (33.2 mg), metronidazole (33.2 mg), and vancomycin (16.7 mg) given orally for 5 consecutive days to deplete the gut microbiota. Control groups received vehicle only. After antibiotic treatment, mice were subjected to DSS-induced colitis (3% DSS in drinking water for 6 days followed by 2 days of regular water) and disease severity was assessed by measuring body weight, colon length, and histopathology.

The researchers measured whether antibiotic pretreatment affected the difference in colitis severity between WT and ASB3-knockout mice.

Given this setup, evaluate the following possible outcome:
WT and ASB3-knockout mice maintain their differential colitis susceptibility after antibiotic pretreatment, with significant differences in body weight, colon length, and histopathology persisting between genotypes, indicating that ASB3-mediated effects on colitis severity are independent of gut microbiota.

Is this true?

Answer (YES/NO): NO